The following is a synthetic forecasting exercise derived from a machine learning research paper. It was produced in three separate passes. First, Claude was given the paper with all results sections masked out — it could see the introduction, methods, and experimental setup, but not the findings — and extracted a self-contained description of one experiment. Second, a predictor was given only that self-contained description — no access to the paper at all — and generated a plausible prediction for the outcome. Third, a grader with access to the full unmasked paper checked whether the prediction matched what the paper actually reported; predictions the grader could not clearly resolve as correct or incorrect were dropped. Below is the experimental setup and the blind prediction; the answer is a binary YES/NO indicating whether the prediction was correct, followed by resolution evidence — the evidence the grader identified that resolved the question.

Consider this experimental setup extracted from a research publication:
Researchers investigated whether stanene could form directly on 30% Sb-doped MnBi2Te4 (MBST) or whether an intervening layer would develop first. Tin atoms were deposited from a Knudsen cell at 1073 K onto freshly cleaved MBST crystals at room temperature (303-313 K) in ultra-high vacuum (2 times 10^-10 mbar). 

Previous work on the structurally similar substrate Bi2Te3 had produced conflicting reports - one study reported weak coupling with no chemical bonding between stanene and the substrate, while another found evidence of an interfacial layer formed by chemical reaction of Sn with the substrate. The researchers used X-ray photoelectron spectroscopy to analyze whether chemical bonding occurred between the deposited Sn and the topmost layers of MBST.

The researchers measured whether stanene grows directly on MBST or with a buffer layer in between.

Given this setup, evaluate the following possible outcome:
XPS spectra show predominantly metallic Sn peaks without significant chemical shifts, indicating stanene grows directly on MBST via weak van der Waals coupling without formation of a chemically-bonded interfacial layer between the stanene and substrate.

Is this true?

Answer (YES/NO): NO